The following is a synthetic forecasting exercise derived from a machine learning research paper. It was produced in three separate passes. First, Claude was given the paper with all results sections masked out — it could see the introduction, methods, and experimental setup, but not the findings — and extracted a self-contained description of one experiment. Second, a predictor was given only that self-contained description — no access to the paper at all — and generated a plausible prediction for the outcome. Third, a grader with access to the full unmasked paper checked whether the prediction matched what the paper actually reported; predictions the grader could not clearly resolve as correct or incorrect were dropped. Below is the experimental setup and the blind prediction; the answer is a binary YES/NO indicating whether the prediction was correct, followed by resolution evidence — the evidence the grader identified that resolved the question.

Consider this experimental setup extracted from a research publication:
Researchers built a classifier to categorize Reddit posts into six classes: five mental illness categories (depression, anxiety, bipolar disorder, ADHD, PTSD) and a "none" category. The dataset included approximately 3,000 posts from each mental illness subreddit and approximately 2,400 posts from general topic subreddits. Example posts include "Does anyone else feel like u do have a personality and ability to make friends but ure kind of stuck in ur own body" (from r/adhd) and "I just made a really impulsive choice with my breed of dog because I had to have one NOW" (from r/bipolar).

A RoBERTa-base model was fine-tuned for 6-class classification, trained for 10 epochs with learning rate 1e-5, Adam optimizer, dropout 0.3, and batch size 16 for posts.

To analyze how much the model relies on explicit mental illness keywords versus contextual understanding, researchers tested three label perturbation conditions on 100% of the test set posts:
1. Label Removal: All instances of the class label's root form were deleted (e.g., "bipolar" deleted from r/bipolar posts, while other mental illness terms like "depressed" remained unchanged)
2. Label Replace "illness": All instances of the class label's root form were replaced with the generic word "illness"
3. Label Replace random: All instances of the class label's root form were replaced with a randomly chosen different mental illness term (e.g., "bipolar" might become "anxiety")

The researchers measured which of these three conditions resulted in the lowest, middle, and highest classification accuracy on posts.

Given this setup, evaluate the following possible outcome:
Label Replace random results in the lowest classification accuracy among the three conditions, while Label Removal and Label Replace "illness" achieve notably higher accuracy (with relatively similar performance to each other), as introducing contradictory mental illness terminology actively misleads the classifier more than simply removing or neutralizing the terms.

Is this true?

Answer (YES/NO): NO